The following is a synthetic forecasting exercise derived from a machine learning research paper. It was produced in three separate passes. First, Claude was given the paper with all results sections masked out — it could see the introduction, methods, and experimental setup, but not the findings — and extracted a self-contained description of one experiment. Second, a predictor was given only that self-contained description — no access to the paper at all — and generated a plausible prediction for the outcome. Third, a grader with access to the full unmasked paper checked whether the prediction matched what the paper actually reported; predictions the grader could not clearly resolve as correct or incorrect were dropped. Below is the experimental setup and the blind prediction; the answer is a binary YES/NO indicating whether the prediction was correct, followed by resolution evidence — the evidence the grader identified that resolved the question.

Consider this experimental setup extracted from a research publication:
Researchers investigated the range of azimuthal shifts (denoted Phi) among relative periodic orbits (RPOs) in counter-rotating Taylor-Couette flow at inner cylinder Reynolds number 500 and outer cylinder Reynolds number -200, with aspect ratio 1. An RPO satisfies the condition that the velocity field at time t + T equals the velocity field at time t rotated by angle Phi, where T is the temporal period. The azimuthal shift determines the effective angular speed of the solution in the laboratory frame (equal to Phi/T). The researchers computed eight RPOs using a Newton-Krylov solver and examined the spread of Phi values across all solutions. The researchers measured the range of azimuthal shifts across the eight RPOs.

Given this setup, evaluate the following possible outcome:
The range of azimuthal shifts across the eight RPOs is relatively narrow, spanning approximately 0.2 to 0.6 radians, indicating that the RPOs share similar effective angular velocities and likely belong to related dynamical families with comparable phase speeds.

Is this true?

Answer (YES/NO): NO